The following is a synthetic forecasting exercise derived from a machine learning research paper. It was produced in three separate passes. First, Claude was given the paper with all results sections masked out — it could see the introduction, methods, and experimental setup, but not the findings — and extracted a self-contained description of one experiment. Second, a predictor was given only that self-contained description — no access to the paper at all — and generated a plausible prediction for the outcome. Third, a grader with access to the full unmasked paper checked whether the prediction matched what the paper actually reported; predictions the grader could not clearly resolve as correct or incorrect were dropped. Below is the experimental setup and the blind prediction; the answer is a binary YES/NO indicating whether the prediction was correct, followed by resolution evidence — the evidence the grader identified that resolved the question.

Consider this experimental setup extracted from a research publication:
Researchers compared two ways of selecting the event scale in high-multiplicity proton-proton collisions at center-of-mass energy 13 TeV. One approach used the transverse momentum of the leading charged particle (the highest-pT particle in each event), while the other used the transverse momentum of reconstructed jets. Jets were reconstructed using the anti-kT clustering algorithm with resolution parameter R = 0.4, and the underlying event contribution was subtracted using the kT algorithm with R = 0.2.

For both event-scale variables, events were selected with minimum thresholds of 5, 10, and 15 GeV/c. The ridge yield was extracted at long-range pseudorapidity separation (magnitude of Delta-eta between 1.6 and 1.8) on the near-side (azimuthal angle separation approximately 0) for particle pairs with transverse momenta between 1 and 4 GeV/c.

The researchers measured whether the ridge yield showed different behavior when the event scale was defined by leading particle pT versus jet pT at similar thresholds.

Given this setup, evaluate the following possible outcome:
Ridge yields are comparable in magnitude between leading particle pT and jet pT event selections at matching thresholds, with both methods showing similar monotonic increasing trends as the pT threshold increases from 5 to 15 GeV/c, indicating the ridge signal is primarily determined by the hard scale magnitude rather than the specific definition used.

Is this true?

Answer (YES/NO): YES